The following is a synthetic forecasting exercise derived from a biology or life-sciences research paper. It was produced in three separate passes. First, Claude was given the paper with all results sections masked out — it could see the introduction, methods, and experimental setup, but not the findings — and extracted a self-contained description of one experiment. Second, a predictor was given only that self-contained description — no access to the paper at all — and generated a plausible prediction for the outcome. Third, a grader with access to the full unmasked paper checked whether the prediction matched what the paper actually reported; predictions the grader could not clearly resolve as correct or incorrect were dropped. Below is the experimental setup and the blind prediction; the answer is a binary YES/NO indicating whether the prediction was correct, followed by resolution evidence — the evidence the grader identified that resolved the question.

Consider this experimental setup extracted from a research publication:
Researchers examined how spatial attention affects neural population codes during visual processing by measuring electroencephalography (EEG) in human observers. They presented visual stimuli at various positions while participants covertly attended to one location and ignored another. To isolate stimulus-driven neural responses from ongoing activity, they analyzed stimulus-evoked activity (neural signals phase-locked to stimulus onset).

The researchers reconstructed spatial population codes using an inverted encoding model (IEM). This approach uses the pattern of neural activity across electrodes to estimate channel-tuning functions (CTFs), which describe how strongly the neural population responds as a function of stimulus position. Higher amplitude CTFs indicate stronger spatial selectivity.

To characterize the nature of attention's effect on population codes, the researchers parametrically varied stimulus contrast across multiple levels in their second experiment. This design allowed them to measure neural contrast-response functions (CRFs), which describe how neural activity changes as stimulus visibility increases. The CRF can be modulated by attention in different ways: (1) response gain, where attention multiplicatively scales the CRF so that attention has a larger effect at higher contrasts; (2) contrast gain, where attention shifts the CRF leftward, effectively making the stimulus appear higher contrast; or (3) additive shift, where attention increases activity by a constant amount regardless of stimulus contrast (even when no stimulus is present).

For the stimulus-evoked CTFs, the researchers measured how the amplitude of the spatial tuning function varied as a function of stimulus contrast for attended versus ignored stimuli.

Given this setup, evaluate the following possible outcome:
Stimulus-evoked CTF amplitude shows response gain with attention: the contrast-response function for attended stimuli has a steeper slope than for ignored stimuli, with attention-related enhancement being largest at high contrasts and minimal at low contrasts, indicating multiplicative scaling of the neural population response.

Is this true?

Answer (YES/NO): YES